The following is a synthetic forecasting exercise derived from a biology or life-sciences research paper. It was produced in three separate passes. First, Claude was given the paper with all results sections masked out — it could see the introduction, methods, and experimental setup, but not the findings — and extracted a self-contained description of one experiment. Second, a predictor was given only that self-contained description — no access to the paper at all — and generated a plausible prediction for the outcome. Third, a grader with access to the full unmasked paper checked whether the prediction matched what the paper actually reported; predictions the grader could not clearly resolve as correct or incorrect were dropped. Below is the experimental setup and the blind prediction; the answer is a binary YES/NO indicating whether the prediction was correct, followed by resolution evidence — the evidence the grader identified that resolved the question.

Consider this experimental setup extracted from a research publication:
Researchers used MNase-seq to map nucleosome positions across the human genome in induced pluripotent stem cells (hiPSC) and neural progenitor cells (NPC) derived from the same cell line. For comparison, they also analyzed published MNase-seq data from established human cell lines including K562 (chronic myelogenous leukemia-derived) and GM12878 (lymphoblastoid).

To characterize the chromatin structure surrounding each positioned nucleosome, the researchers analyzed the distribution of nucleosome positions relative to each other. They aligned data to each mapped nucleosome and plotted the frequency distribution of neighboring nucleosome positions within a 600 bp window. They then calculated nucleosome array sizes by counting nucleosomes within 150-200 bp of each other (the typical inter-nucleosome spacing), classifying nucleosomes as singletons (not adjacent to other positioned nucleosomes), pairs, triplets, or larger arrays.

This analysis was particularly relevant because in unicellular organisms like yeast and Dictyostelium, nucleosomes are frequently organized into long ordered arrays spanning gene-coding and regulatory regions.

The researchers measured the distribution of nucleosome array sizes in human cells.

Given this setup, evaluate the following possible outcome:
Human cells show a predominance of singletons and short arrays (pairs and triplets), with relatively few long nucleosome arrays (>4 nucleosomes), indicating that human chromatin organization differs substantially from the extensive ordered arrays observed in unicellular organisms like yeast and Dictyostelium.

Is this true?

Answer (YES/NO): YES